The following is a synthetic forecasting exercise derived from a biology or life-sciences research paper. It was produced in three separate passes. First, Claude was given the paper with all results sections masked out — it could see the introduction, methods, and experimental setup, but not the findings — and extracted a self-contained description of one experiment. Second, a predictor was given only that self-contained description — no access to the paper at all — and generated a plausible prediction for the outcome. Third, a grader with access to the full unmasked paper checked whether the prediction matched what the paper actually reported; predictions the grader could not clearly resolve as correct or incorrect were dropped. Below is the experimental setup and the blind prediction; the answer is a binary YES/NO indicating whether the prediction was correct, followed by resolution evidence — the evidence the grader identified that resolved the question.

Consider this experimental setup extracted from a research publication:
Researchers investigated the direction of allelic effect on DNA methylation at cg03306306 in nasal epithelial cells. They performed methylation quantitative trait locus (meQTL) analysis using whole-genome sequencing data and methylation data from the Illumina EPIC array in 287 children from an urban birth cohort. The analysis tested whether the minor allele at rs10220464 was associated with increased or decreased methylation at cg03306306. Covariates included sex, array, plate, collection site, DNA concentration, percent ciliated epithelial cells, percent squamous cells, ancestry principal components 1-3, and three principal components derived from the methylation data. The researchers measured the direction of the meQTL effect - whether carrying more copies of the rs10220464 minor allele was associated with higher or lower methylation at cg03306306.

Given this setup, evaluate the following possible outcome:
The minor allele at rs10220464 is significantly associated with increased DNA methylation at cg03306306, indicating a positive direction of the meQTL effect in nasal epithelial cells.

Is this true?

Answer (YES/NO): YES